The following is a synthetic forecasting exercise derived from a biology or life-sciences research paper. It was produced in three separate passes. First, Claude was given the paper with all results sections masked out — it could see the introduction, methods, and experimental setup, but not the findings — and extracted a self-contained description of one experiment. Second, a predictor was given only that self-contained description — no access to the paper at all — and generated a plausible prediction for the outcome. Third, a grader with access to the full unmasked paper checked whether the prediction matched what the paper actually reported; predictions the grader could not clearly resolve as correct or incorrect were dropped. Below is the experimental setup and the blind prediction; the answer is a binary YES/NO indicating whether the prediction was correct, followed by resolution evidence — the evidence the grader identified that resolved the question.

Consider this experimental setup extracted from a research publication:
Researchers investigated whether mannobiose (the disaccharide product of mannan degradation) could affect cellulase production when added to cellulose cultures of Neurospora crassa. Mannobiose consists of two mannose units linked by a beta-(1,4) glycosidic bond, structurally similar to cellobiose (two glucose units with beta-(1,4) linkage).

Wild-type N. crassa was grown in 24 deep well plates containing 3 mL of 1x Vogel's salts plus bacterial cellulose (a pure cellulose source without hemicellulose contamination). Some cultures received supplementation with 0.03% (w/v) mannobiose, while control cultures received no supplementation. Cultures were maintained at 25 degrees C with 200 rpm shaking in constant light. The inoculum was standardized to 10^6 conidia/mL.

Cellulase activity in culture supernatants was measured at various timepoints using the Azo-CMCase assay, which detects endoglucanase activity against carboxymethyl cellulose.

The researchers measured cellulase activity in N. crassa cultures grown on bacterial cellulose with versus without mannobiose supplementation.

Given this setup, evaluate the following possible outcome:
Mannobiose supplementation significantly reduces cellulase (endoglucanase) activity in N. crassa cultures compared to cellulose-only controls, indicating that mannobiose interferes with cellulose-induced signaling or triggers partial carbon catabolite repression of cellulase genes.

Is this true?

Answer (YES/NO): NO